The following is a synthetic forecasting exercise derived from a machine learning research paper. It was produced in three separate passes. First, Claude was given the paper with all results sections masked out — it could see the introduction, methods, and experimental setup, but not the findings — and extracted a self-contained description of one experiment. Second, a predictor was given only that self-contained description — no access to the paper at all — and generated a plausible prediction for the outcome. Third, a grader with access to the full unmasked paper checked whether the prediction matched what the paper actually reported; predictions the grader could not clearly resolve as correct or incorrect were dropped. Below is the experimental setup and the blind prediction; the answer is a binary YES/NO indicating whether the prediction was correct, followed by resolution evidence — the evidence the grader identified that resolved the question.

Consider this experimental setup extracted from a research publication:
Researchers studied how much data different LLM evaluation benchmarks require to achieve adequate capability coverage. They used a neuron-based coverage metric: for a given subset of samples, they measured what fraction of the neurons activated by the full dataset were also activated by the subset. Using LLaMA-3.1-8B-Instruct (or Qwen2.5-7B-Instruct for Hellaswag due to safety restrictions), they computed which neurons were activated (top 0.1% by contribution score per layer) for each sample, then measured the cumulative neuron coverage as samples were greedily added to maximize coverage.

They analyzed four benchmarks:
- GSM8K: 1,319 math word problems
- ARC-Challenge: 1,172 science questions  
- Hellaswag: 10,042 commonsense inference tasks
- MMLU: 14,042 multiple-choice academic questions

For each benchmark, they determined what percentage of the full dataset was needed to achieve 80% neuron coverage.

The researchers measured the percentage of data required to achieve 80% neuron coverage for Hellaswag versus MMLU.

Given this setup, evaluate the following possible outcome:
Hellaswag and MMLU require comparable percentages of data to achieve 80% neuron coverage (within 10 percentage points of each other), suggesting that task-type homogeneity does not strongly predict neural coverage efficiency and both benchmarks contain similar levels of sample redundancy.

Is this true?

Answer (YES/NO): NO